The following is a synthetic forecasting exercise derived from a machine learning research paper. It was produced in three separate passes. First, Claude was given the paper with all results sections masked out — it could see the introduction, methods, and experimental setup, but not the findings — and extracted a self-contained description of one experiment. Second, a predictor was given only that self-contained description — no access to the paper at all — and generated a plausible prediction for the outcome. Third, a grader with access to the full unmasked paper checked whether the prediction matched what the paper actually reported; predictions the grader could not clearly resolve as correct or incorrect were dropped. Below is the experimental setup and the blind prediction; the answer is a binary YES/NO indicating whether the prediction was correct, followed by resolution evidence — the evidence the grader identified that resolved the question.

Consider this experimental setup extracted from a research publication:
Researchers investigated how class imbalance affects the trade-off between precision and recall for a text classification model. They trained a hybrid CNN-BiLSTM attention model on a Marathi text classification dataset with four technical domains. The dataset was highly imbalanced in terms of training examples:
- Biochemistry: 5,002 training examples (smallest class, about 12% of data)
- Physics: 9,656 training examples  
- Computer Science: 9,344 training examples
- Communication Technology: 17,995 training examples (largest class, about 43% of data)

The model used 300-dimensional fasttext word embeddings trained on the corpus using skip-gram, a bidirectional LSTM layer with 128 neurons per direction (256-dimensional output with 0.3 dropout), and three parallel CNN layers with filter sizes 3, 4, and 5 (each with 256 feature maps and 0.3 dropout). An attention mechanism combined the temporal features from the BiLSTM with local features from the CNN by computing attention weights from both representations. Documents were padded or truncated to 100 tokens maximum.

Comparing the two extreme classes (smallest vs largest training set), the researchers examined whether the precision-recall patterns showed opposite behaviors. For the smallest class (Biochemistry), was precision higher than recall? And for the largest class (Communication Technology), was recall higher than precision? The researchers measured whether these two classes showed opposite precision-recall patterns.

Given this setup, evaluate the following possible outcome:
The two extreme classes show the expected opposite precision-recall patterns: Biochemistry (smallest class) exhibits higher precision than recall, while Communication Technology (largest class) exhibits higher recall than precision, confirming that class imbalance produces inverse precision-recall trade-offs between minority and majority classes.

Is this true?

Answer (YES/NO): YES